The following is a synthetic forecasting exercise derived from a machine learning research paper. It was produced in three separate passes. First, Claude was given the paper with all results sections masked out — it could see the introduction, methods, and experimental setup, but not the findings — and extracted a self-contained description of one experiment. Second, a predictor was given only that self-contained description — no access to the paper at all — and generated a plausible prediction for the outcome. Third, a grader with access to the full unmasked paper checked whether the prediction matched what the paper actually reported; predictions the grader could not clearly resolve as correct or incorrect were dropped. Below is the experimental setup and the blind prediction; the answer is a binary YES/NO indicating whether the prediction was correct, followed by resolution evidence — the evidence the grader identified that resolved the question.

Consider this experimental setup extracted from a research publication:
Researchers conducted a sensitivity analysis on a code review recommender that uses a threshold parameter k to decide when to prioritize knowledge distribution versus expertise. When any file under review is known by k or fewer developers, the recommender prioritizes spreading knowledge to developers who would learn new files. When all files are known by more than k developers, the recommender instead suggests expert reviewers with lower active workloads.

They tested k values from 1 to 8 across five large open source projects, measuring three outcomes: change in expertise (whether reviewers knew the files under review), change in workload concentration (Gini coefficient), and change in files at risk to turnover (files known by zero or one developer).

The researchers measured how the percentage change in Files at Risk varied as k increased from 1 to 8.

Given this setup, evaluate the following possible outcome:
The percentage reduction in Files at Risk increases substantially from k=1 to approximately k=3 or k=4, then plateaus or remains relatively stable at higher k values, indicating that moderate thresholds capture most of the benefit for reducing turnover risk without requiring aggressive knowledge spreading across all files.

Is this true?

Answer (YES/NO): NO